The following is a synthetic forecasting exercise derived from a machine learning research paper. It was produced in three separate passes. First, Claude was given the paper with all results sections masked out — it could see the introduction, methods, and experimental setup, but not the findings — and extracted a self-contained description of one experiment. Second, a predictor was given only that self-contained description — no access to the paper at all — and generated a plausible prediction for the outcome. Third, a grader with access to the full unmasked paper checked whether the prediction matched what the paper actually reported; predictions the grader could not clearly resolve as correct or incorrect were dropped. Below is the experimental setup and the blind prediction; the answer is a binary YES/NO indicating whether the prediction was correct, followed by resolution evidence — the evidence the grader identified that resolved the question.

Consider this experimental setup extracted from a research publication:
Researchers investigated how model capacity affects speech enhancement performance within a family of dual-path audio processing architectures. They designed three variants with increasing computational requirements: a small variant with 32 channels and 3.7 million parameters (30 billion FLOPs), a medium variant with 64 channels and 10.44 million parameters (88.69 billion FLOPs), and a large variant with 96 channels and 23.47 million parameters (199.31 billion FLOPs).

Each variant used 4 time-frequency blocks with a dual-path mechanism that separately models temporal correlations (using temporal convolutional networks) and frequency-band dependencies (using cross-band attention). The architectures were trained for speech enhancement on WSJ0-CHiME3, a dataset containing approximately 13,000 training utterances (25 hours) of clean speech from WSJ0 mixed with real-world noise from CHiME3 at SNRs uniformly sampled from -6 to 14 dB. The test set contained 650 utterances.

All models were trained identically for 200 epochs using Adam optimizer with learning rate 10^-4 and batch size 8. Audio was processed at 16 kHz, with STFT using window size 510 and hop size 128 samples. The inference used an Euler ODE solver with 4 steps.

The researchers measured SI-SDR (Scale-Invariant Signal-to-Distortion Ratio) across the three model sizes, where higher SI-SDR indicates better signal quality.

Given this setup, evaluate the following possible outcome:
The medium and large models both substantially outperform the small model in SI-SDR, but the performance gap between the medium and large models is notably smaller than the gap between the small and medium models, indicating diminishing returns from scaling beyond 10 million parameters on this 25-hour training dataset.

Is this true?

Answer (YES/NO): YES